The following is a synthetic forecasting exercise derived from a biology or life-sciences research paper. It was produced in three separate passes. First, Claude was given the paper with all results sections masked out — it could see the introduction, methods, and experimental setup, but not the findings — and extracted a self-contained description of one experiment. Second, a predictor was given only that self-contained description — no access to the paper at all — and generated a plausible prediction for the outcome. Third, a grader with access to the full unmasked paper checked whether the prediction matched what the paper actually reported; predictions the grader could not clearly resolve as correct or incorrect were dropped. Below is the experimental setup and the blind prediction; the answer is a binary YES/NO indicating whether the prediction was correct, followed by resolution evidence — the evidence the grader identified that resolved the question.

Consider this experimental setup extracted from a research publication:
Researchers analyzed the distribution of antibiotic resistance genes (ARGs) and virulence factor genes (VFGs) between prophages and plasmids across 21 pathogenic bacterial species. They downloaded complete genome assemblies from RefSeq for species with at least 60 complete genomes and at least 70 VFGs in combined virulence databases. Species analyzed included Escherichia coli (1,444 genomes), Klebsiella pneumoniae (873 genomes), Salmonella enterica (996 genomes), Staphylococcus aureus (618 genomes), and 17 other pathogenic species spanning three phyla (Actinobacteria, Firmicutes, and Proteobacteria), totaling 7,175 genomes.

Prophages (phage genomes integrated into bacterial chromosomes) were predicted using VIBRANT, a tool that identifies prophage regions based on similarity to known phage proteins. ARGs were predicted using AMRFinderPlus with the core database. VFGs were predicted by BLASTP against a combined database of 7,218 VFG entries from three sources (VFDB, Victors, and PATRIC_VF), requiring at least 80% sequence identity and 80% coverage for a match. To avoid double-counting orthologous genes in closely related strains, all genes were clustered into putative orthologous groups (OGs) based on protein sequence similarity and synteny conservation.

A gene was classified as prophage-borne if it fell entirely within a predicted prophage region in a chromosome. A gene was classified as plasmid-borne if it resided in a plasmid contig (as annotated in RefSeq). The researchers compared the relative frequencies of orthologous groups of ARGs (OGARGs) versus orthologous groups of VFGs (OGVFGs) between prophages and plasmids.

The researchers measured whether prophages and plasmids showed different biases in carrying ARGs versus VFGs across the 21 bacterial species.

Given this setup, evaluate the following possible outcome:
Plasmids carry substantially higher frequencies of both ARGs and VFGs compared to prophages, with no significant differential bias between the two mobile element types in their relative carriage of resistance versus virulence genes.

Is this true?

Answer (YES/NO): NO